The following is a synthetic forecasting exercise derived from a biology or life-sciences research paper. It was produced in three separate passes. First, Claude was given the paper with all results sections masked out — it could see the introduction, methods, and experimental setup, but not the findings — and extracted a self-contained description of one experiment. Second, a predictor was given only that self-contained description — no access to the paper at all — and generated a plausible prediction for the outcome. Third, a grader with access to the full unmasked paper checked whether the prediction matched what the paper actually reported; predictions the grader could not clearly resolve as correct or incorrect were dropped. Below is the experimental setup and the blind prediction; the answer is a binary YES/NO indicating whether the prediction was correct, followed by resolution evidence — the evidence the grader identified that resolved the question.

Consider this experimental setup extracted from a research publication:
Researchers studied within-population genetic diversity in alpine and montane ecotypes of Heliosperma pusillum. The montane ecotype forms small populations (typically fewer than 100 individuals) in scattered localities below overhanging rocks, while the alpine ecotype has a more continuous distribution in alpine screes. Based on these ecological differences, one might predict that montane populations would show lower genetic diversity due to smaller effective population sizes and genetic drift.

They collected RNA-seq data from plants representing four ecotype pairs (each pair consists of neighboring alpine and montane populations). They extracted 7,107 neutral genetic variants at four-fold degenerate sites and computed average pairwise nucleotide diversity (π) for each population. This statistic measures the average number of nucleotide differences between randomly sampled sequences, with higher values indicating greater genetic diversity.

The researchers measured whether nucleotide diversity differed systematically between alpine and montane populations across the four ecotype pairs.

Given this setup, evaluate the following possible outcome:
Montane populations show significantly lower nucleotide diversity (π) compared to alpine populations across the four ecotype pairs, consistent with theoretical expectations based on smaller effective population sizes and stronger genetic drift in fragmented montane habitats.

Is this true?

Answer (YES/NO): NO